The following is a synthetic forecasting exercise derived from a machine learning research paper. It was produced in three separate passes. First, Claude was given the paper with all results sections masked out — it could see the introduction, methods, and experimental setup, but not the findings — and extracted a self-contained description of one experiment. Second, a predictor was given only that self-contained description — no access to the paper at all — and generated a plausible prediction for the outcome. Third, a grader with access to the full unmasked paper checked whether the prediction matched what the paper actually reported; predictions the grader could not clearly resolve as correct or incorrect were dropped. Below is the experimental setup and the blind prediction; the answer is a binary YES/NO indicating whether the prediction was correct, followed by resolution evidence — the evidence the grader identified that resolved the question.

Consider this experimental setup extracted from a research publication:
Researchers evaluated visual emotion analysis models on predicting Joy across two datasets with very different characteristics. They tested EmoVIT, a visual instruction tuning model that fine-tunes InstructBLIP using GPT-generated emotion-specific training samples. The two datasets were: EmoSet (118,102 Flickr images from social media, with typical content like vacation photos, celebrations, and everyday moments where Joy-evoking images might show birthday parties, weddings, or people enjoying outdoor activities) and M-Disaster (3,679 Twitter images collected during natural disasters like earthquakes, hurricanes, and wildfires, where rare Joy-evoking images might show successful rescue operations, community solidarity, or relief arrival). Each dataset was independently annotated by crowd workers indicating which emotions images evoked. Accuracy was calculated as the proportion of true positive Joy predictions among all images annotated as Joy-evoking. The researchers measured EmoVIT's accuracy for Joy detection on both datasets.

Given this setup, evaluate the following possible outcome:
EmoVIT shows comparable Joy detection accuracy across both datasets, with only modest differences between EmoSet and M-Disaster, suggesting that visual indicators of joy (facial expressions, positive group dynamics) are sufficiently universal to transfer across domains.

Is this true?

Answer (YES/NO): NO